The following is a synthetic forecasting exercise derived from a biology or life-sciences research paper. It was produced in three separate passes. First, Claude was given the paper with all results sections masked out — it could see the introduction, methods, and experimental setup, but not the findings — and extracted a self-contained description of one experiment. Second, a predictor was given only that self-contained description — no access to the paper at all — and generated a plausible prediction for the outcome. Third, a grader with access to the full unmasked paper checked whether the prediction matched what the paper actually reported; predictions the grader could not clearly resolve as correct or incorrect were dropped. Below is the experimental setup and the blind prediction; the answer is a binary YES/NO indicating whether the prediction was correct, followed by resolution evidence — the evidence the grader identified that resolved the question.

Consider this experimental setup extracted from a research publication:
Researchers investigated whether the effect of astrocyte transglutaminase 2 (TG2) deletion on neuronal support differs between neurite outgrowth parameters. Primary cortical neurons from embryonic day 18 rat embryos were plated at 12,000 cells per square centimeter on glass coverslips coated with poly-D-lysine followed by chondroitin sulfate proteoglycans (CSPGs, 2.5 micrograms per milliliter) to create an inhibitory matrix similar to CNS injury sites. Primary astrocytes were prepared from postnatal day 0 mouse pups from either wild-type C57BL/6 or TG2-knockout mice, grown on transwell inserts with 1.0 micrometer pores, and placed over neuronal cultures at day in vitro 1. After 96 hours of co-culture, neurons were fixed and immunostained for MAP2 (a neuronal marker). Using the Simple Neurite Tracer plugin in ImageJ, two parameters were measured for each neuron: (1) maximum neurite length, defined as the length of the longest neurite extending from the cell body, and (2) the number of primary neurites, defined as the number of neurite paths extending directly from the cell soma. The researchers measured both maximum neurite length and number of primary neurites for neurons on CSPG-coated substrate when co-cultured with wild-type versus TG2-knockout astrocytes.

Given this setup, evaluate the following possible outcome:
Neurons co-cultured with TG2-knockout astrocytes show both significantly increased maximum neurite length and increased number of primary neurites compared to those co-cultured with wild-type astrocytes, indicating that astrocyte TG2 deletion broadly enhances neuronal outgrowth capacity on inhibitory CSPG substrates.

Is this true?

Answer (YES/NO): NO